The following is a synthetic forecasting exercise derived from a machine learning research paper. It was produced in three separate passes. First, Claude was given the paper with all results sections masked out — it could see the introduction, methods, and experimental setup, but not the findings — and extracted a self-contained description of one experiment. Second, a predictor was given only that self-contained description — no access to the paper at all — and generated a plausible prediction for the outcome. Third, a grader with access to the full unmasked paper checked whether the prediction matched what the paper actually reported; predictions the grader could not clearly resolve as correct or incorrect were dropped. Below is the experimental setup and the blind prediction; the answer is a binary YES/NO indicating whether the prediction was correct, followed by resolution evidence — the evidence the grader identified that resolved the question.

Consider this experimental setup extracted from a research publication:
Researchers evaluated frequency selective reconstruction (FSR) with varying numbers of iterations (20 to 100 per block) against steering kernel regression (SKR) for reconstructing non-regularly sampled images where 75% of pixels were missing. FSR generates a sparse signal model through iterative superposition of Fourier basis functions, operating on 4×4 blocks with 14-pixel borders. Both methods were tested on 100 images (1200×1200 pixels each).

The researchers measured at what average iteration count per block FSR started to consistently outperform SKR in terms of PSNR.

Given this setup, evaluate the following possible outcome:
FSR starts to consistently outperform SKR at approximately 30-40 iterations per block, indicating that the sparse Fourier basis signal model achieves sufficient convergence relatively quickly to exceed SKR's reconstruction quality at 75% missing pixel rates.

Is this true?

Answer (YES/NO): YES